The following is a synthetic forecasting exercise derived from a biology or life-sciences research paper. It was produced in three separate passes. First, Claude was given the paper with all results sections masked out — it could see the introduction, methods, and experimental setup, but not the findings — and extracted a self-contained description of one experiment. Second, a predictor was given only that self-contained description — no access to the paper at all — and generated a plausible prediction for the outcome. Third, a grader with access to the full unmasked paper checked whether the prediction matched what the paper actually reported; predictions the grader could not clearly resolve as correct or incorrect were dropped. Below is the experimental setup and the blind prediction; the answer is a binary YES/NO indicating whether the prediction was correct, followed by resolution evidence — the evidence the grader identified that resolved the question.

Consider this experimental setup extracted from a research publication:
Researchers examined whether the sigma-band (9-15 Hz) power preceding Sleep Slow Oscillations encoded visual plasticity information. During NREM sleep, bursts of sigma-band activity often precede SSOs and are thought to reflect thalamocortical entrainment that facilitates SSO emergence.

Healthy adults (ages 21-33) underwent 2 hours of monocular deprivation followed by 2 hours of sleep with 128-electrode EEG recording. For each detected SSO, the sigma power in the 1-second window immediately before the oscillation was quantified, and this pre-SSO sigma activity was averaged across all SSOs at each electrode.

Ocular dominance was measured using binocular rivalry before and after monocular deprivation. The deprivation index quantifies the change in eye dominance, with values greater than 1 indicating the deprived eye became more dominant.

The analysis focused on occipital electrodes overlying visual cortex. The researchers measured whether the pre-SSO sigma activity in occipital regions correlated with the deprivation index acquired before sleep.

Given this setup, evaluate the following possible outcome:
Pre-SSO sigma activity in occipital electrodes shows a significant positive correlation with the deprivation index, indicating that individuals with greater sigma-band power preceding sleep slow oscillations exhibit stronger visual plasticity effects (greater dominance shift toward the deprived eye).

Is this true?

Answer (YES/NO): NO